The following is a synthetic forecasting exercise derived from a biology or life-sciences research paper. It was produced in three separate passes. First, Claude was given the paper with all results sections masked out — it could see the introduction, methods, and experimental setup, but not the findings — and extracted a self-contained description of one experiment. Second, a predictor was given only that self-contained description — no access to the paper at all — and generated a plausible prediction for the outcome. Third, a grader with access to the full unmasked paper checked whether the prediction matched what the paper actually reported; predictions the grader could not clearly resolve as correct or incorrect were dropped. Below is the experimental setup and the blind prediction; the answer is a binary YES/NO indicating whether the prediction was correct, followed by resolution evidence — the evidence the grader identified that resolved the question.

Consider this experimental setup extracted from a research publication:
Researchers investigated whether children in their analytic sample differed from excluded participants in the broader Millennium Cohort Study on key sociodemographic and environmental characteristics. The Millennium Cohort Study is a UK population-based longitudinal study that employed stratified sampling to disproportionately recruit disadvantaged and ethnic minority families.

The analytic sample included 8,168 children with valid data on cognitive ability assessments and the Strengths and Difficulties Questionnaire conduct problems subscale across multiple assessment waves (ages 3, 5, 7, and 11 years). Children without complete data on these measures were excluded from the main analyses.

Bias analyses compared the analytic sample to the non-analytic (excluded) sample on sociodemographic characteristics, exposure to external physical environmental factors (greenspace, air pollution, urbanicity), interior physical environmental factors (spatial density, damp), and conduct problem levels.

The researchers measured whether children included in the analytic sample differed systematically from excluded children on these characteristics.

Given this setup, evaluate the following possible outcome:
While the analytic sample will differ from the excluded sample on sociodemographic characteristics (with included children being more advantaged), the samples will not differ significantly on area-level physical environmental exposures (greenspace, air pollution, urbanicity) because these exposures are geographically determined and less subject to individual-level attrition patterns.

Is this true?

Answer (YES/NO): NO